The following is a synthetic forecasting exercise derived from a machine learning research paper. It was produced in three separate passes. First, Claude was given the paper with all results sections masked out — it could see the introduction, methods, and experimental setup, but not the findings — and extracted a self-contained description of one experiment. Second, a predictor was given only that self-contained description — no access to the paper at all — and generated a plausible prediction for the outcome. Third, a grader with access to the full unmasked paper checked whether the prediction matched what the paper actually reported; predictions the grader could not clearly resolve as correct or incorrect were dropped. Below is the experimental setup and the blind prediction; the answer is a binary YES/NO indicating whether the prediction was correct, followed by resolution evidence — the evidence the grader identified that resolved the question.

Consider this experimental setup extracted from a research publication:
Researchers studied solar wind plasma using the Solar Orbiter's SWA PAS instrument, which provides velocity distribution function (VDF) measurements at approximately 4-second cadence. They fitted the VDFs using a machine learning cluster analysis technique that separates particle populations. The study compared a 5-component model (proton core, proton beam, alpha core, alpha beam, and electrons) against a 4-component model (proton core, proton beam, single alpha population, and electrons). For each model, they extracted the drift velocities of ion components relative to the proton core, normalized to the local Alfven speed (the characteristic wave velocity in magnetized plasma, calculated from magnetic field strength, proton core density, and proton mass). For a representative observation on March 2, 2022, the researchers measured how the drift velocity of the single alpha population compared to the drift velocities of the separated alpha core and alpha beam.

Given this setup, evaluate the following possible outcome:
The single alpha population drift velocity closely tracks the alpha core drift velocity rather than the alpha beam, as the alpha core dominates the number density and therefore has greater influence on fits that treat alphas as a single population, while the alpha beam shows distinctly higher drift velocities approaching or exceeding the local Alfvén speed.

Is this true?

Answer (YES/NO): NO